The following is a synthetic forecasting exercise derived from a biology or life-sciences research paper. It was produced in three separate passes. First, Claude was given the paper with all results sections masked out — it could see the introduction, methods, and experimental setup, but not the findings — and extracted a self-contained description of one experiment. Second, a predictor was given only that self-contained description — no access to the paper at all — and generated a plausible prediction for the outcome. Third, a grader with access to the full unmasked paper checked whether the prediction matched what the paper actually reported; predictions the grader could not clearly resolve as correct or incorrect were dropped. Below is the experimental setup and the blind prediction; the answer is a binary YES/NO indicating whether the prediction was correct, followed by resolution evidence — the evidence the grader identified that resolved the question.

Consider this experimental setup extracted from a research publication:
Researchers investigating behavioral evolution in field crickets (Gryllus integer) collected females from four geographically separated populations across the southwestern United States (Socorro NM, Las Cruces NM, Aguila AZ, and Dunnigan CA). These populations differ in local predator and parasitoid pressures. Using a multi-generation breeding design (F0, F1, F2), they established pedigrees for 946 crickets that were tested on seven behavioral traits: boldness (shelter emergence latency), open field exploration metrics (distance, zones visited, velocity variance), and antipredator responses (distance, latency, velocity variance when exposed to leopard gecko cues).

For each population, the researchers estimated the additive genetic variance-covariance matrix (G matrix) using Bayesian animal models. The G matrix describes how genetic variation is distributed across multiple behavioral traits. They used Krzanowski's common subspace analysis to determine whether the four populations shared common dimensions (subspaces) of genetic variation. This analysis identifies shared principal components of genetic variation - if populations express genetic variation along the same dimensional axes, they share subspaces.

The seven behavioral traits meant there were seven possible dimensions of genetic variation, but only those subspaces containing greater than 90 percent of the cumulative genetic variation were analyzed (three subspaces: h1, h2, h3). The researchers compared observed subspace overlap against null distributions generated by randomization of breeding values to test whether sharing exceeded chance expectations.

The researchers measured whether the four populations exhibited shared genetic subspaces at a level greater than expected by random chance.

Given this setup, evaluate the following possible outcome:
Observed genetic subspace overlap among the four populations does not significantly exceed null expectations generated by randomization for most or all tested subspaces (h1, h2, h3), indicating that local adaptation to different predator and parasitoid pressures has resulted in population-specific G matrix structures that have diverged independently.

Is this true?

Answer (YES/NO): NO